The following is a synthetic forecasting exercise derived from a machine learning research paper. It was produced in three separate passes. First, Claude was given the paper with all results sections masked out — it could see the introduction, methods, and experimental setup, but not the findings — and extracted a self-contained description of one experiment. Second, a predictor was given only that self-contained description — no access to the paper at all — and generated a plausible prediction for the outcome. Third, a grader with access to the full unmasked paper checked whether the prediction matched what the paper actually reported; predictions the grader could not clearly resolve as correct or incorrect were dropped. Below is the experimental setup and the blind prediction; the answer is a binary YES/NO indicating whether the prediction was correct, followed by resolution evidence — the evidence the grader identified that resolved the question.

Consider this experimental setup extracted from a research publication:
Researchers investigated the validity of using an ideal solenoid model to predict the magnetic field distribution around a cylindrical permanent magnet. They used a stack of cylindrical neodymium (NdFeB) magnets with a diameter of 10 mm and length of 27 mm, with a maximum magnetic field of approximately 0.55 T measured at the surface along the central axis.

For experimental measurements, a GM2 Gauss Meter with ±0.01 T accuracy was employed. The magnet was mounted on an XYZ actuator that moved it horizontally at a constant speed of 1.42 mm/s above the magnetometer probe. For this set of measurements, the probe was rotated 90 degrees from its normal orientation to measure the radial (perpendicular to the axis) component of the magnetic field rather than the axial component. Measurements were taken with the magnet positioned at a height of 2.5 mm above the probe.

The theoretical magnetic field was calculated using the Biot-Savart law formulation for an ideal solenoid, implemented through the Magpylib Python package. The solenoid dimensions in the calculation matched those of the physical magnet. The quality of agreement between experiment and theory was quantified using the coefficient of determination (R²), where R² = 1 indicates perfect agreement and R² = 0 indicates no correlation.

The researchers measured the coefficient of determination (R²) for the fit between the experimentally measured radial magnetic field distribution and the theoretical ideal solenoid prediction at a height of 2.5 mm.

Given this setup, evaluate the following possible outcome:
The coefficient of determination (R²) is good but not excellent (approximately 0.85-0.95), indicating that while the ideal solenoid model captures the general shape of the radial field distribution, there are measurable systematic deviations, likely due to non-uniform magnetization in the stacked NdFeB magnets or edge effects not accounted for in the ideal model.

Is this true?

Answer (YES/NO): NO